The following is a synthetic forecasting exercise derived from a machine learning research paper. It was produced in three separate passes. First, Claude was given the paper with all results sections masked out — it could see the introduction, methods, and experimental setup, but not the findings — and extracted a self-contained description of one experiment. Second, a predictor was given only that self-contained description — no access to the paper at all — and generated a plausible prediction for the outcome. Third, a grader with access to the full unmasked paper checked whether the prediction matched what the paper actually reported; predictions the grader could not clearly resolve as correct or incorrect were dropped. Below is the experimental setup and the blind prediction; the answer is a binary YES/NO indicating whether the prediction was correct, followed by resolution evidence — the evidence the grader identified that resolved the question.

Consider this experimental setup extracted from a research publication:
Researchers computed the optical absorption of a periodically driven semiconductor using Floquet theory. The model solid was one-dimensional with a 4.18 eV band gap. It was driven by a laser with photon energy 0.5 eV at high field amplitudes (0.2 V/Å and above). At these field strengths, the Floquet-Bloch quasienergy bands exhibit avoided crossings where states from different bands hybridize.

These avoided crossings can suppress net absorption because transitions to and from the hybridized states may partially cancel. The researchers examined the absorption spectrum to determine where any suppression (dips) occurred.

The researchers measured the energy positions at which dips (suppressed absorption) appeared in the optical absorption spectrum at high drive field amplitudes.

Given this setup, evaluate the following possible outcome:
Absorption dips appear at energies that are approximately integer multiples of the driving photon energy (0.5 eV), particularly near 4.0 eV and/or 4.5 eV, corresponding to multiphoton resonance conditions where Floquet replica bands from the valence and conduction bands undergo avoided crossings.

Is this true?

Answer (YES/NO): YES